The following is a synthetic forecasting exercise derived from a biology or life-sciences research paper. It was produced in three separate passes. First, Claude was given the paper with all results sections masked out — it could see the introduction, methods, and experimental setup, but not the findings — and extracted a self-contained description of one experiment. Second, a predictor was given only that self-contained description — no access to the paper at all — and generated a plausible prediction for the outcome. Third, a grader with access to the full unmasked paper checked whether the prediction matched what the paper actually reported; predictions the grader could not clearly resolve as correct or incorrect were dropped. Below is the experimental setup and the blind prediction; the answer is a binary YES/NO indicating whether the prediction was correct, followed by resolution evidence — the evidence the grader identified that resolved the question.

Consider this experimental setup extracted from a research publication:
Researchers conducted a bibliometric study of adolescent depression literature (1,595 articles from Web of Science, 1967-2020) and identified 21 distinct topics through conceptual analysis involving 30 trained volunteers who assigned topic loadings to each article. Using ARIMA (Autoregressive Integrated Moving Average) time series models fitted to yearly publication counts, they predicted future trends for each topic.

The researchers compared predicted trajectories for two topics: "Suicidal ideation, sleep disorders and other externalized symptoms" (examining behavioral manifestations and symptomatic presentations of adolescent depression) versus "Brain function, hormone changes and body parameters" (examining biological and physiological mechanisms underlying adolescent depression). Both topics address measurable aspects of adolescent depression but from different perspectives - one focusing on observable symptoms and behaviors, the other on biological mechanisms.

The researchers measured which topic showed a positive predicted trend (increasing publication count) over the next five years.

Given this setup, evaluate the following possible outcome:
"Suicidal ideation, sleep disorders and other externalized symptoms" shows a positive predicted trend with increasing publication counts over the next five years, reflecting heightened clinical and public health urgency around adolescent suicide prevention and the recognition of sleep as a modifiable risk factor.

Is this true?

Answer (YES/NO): NO